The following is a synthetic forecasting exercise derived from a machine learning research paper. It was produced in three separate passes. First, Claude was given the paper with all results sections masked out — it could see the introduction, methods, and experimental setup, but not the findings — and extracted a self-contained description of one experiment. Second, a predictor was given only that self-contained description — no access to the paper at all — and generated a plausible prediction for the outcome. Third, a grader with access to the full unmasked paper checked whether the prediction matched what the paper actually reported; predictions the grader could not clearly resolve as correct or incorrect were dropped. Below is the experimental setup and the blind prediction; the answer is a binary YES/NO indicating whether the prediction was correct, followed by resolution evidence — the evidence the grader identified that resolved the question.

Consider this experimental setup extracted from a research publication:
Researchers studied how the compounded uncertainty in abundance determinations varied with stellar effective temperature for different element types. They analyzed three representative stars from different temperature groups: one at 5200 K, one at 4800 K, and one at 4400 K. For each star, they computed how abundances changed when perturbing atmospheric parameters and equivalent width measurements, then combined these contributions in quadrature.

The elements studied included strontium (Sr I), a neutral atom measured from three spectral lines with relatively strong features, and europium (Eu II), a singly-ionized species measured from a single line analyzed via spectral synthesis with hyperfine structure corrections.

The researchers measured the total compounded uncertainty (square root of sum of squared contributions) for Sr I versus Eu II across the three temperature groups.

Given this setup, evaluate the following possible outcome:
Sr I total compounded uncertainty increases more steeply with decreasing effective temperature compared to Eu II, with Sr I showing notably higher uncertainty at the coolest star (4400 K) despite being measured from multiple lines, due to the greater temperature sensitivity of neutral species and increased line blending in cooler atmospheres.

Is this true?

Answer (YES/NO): YES